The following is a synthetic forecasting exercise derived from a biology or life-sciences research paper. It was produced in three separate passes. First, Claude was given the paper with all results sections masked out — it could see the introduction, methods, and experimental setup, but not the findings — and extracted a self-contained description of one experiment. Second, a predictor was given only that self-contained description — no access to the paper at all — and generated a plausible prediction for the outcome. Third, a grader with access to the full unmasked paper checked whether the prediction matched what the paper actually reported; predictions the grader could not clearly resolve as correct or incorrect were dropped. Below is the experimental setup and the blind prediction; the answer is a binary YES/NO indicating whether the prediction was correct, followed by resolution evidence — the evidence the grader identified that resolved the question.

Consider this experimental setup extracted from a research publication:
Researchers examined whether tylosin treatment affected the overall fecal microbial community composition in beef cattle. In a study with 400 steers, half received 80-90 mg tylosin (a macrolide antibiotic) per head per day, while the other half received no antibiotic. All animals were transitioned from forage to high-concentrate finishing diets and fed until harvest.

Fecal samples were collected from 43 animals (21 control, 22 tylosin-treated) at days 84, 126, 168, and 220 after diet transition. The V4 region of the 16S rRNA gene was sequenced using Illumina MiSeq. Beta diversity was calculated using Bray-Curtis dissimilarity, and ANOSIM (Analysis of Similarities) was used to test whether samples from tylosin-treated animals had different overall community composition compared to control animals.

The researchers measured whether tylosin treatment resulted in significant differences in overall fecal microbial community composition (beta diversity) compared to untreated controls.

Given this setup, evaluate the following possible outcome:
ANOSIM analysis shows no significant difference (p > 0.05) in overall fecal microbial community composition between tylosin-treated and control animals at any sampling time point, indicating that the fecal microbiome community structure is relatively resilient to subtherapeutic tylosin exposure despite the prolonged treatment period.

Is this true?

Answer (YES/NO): YES